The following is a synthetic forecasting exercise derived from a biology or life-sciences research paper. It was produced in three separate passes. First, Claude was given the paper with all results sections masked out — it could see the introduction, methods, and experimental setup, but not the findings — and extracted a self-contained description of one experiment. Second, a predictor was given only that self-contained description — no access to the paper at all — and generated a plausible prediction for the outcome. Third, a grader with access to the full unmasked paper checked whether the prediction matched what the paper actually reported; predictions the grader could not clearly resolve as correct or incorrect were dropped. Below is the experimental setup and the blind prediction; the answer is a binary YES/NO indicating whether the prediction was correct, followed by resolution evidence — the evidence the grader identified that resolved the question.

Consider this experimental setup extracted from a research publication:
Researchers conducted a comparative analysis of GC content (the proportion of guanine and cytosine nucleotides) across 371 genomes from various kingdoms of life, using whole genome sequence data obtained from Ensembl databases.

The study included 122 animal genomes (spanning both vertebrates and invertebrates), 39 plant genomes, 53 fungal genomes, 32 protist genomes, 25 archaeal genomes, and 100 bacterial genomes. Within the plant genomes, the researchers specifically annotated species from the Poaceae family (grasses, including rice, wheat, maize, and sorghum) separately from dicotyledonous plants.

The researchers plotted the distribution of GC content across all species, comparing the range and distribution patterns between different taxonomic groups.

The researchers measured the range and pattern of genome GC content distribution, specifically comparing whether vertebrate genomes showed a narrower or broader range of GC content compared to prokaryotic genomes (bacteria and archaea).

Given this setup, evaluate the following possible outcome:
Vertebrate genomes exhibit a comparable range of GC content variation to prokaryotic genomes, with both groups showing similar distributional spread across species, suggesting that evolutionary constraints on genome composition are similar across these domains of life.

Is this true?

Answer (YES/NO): NO